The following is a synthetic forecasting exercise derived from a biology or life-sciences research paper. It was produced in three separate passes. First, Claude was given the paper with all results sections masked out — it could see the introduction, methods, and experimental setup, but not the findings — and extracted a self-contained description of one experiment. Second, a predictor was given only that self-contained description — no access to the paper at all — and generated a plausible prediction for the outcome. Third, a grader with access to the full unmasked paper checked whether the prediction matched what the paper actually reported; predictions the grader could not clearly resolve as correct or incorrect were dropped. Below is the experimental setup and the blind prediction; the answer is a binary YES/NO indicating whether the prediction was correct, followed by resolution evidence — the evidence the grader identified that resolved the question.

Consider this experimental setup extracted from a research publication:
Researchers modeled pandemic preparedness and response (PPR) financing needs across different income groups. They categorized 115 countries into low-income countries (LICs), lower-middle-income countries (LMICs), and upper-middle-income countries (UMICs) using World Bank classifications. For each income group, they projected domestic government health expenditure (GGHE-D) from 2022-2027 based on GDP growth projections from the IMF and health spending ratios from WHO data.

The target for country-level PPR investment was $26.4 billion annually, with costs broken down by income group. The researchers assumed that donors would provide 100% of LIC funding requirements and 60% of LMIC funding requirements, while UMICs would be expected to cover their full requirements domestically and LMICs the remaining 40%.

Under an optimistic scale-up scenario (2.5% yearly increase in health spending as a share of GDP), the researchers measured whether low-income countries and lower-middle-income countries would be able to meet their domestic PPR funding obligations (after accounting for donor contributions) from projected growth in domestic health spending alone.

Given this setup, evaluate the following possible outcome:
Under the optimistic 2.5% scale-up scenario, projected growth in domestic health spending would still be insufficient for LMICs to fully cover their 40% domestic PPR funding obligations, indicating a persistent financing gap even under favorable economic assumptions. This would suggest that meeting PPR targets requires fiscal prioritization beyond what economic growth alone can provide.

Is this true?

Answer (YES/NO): YES